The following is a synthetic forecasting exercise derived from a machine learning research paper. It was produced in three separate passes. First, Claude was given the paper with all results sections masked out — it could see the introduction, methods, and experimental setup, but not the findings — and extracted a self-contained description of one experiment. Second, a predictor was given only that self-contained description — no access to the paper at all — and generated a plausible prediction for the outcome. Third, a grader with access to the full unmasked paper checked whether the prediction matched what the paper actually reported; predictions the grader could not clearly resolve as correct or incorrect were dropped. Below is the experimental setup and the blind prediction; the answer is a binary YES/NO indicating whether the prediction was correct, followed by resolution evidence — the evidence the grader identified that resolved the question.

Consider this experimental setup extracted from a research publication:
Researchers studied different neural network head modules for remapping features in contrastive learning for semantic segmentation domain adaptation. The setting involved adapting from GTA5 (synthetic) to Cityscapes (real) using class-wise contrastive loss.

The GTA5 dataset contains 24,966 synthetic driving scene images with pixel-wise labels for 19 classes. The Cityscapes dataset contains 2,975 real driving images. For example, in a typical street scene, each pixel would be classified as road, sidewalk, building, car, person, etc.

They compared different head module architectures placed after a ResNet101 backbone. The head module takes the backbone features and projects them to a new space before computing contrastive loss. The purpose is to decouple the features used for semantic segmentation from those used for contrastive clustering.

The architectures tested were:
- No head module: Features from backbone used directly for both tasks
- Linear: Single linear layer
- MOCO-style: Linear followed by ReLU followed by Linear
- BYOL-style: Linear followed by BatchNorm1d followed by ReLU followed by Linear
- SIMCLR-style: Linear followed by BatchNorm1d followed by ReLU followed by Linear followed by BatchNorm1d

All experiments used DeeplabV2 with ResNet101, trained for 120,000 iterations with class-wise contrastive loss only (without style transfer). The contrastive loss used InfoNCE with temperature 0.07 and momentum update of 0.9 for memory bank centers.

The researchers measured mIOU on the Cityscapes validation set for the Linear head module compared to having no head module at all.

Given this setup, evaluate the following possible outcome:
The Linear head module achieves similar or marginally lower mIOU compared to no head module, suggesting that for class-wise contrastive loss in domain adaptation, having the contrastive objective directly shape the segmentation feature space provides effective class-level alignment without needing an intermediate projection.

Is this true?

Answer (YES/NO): YES